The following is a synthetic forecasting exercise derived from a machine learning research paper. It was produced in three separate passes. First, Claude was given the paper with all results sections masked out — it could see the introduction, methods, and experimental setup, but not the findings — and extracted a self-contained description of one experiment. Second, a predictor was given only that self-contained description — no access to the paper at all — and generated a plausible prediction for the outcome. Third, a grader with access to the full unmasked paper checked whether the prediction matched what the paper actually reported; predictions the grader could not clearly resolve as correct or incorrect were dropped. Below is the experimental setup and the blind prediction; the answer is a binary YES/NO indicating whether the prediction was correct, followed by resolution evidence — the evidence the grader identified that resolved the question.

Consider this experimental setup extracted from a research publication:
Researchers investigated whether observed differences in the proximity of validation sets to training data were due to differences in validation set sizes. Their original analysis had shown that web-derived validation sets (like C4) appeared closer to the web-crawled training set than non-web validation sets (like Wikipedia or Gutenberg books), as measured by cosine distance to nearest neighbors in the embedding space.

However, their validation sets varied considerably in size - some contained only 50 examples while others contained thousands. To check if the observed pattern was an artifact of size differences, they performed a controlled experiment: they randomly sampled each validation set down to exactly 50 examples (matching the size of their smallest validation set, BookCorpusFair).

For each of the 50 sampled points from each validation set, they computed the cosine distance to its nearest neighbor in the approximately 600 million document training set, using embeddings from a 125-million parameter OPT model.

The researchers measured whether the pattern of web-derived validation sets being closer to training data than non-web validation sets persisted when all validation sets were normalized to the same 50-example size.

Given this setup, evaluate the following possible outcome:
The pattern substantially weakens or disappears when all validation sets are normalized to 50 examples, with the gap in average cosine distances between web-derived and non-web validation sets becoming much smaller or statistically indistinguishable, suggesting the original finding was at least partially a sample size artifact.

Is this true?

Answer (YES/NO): NO